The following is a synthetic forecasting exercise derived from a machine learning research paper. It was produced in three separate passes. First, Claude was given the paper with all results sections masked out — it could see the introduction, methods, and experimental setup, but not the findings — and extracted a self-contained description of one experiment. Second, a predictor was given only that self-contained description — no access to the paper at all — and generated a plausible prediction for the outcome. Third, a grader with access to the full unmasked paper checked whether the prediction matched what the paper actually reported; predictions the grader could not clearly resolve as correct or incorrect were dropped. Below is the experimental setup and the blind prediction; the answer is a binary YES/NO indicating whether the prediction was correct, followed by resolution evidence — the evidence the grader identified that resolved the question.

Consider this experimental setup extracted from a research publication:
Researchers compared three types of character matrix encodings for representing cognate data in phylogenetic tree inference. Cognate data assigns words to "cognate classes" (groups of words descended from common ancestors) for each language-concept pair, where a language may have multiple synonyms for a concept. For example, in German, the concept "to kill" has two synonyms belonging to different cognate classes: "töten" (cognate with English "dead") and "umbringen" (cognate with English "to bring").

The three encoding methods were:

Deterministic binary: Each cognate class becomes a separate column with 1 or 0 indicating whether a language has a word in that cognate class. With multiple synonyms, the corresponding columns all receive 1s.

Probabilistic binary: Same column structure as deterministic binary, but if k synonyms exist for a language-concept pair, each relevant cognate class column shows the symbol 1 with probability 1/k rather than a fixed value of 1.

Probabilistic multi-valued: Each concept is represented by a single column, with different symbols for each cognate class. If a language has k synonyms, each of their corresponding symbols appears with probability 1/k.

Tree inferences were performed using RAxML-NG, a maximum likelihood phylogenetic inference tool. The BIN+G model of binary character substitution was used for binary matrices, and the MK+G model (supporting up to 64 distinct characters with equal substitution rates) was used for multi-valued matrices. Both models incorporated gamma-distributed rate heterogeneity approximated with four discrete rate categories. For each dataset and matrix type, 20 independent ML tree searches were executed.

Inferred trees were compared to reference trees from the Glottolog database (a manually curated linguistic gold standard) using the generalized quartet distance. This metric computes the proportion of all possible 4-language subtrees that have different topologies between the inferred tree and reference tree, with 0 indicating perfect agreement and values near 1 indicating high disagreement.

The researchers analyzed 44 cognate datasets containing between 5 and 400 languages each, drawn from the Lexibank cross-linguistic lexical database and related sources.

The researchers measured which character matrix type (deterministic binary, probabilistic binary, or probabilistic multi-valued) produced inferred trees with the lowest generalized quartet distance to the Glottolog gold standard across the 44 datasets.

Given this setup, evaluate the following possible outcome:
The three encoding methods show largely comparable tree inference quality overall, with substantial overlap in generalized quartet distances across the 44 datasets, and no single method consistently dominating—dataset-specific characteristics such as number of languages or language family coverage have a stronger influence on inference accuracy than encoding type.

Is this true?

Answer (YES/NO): NO